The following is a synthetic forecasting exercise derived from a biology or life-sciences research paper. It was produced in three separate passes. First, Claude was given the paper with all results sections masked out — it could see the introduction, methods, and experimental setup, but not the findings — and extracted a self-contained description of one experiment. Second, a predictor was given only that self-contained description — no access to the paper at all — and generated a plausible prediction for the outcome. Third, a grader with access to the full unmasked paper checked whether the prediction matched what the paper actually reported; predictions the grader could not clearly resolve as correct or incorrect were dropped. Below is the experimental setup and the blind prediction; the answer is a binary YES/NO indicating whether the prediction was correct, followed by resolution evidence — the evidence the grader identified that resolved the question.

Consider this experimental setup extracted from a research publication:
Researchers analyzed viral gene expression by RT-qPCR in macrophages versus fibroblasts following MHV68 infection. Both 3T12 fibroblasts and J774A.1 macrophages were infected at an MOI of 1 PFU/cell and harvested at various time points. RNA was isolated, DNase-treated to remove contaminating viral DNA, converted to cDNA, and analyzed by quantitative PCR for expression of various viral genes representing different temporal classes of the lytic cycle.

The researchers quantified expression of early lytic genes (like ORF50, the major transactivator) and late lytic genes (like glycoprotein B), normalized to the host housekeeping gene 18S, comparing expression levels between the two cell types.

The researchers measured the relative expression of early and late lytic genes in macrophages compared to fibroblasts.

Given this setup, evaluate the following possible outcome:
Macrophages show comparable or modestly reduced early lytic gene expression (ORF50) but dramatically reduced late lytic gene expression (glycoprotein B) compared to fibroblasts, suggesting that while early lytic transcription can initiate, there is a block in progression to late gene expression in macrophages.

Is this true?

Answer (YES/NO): YES